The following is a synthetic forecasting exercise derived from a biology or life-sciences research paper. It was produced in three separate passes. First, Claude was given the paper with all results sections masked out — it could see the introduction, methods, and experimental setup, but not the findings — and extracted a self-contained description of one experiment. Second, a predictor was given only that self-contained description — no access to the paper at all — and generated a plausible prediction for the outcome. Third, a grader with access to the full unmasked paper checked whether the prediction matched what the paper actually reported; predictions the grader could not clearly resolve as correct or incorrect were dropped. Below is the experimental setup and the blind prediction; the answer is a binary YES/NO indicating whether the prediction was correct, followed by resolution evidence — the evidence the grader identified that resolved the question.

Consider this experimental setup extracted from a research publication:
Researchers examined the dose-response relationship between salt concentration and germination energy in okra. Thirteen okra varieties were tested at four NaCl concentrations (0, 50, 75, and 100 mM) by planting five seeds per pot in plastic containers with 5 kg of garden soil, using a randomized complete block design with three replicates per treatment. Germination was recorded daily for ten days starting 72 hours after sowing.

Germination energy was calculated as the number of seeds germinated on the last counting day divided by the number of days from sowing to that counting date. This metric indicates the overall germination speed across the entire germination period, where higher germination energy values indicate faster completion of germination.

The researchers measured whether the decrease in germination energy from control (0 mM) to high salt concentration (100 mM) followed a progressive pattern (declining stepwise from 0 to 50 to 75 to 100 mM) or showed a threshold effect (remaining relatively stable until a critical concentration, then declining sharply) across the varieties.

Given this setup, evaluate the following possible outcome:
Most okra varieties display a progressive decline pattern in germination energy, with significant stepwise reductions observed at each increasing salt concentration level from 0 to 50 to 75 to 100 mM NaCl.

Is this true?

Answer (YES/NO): YES